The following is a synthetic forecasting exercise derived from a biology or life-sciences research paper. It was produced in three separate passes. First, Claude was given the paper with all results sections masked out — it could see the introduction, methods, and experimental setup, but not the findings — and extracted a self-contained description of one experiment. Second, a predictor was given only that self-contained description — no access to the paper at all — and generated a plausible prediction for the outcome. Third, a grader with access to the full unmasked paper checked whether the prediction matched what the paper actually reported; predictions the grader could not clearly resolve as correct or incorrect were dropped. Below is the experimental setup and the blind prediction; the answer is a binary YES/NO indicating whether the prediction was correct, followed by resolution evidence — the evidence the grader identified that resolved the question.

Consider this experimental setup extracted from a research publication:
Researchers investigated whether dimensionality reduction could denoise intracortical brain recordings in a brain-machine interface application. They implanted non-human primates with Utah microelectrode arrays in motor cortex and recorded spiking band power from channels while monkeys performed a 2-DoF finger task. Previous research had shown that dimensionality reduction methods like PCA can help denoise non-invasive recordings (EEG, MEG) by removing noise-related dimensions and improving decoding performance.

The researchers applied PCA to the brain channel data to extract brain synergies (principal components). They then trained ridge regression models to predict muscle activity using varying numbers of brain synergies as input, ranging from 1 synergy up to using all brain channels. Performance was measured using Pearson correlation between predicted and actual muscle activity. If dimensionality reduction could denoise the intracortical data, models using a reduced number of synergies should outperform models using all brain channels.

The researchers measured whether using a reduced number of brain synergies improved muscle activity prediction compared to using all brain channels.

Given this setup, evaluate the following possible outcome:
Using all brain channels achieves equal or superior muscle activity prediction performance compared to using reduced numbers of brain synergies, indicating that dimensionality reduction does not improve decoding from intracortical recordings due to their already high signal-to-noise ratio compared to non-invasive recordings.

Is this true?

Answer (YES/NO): YES